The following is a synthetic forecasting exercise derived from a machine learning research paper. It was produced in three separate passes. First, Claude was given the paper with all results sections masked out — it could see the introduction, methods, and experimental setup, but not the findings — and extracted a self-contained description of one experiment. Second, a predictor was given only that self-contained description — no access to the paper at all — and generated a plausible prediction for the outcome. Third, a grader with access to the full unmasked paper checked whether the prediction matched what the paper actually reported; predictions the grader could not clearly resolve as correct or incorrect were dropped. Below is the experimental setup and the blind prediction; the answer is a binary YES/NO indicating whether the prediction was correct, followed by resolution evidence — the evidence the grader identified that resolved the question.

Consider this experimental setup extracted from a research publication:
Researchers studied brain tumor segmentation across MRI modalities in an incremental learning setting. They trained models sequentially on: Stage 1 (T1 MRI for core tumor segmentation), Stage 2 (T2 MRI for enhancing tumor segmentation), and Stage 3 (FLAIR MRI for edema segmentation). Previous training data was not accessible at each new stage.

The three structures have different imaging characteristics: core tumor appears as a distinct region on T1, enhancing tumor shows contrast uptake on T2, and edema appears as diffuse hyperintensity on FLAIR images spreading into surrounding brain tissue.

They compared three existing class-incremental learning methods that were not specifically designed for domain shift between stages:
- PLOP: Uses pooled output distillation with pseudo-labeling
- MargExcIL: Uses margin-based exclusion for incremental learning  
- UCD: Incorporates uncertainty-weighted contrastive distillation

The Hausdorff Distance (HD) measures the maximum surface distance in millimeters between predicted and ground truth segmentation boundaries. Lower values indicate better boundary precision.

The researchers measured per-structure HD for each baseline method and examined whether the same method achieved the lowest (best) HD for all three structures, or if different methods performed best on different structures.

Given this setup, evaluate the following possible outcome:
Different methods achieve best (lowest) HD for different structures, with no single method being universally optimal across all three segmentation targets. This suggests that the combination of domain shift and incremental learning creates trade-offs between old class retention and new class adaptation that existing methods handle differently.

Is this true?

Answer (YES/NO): YES